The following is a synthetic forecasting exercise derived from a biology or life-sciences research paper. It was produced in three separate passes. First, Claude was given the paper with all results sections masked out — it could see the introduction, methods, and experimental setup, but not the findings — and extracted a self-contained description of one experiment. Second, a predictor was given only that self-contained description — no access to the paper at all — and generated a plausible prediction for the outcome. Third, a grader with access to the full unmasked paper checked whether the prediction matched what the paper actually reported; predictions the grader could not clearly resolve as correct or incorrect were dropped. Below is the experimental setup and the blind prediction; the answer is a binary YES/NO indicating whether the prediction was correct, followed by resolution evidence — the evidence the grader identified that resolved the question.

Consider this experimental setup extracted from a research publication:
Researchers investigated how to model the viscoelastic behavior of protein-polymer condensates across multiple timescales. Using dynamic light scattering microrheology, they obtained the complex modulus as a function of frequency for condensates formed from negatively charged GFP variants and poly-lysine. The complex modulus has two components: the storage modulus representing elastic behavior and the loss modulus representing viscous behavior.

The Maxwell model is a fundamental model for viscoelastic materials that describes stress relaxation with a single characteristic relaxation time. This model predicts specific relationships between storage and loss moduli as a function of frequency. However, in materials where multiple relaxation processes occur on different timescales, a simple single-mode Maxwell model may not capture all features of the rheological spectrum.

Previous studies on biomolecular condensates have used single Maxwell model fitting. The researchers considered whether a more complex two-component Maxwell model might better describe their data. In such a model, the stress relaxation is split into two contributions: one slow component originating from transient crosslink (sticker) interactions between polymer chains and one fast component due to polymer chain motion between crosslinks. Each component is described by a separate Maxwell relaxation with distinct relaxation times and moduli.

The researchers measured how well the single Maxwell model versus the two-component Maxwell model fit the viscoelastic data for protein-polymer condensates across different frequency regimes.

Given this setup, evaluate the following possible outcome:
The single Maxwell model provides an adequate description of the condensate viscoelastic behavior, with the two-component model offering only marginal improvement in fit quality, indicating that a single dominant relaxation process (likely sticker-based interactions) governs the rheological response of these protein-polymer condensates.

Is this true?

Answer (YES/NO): NO